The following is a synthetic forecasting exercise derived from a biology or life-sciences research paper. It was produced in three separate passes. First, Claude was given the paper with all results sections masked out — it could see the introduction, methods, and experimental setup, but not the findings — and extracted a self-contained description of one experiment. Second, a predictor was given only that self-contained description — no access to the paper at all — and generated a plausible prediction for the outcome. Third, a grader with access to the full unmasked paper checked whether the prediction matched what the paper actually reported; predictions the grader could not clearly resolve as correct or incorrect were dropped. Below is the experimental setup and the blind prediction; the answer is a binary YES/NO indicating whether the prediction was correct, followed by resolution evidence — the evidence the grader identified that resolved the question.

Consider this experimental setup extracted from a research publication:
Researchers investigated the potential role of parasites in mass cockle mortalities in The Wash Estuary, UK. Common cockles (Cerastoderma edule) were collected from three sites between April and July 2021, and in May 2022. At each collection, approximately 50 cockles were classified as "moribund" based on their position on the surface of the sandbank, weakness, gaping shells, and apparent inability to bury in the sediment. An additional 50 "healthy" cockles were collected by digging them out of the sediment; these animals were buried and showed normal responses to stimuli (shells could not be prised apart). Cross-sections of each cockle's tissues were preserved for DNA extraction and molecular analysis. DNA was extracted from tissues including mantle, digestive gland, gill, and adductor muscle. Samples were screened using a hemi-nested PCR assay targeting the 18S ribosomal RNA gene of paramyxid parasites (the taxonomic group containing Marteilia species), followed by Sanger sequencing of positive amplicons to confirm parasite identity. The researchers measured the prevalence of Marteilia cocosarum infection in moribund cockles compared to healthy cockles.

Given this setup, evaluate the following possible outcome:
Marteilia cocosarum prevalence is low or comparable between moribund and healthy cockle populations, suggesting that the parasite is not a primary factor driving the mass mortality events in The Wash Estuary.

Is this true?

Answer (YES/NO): NO